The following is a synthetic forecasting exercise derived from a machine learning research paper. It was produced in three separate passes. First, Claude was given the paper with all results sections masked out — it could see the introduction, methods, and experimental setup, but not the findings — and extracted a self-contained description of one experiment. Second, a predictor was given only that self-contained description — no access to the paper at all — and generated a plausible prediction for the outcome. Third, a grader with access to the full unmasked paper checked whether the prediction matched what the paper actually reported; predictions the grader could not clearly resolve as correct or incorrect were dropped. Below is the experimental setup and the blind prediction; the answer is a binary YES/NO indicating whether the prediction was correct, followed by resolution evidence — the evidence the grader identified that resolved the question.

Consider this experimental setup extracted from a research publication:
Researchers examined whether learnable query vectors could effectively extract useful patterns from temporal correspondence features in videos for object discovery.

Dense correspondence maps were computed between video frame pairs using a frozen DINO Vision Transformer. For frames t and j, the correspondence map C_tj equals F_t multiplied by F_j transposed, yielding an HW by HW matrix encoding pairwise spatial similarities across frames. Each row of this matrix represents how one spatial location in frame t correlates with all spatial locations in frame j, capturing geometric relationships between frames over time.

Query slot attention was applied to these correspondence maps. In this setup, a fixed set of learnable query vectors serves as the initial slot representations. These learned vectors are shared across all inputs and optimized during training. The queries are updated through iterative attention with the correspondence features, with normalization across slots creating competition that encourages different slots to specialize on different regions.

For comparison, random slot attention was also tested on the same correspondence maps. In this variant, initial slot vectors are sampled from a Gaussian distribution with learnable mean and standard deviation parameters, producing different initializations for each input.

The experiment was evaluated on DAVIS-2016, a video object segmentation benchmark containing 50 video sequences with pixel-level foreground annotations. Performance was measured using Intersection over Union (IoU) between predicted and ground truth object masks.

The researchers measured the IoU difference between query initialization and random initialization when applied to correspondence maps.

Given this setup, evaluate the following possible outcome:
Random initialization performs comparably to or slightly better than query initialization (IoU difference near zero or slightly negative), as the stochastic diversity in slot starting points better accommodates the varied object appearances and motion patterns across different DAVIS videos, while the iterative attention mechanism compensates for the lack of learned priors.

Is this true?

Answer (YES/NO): NO